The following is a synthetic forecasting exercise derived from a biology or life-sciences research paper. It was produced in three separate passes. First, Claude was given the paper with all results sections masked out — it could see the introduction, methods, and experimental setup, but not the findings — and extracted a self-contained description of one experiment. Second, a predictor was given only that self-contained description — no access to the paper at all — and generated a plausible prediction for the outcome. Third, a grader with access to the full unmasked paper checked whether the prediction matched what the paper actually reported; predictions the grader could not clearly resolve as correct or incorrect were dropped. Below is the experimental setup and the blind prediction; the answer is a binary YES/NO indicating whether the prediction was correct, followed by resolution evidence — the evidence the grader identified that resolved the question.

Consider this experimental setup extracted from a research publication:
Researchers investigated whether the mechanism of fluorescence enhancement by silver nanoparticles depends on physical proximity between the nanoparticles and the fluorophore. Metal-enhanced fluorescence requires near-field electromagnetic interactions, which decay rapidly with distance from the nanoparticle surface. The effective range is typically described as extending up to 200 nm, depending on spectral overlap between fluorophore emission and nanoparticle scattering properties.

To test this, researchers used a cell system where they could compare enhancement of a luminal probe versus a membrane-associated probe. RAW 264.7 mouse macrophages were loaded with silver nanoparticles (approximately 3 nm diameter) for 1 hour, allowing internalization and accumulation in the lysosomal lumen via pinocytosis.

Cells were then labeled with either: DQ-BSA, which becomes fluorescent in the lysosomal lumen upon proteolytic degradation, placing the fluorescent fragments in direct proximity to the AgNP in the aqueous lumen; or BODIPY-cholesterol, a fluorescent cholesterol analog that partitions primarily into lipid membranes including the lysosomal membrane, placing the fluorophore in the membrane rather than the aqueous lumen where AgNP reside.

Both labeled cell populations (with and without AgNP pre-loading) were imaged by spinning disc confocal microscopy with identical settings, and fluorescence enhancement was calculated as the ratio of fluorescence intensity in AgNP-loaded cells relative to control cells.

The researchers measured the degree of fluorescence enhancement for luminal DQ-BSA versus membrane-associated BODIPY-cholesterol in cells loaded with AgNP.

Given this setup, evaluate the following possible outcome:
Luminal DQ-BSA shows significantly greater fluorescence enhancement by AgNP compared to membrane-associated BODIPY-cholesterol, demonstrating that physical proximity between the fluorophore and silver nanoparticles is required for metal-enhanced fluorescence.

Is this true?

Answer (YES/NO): NO